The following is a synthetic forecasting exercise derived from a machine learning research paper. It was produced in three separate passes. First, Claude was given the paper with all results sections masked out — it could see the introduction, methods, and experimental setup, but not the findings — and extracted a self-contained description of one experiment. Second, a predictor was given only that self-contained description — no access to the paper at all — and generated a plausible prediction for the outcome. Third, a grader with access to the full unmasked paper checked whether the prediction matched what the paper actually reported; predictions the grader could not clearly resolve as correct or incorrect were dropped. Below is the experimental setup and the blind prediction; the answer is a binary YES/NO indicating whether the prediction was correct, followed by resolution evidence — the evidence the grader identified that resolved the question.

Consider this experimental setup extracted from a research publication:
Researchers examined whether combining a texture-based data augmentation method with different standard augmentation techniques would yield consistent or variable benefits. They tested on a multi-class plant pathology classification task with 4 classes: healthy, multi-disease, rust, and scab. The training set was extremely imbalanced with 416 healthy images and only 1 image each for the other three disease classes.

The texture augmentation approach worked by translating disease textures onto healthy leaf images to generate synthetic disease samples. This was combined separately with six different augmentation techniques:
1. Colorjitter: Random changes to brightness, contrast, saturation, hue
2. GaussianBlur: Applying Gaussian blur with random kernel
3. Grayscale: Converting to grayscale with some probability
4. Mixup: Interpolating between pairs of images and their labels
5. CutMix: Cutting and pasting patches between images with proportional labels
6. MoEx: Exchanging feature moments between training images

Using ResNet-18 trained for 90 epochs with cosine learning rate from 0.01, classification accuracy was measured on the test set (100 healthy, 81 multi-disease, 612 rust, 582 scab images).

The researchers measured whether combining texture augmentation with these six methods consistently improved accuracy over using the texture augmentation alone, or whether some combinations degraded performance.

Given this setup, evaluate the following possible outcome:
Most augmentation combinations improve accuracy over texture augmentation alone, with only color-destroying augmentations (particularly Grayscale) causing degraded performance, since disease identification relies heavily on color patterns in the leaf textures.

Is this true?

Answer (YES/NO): NO